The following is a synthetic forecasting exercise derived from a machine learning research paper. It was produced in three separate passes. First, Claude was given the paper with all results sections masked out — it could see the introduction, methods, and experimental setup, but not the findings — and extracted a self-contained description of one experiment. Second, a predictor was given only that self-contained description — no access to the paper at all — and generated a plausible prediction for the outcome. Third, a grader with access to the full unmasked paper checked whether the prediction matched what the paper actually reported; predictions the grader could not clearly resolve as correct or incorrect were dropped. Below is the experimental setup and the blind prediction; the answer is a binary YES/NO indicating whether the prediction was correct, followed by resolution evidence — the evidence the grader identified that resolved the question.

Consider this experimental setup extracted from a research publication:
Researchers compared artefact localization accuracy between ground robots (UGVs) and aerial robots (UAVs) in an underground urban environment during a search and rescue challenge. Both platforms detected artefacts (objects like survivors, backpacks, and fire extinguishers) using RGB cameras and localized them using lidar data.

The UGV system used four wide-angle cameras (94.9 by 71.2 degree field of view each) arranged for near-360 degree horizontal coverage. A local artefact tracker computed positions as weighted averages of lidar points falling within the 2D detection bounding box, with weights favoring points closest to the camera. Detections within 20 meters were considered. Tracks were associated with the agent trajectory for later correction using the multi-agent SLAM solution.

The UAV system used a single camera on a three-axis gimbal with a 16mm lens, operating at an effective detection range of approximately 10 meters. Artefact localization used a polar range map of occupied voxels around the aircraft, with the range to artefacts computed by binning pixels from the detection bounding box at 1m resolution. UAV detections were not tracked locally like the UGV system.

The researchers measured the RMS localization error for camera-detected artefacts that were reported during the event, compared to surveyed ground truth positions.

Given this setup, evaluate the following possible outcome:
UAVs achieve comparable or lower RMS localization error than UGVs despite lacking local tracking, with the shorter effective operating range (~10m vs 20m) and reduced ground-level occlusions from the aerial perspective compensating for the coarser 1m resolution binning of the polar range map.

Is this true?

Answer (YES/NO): NO